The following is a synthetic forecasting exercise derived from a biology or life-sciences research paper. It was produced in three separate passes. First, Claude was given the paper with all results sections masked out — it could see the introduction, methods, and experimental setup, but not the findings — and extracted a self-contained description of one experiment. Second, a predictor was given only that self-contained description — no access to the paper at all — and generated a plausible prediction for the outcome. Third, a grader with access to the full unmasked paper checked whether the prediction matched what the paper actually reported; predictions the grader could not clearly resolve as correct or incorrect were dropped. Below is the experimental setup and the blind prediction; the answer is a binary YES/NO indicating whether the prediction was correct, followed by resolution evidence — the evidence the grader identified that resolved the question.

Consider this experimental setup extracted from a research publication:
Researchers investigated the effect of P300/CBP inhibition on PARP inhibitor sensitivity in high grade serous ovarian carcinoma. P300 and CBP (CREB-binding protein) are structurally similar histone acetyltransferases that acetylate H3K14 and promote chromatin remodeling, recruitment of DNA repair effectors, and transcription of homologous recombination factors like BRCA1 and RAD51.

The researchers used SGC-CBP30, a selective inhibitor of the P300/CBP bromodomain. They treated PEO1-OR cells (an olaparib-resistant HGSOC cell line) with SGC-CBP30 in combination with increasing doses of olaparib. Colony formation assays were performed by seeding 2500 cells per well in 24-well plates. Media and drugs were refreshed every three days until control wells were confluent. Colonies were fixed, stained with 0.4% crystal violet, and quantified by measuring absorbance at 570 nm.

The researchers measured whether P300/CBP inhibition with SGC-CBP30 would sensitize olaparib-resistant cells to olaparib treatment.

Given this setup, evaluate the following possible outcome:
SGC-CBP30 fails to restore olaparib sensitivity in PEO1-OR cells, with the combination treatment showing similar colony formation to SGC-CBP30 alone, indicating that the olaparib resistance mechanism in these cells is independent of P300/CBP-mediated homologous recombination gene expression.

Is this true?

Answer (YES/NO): NO